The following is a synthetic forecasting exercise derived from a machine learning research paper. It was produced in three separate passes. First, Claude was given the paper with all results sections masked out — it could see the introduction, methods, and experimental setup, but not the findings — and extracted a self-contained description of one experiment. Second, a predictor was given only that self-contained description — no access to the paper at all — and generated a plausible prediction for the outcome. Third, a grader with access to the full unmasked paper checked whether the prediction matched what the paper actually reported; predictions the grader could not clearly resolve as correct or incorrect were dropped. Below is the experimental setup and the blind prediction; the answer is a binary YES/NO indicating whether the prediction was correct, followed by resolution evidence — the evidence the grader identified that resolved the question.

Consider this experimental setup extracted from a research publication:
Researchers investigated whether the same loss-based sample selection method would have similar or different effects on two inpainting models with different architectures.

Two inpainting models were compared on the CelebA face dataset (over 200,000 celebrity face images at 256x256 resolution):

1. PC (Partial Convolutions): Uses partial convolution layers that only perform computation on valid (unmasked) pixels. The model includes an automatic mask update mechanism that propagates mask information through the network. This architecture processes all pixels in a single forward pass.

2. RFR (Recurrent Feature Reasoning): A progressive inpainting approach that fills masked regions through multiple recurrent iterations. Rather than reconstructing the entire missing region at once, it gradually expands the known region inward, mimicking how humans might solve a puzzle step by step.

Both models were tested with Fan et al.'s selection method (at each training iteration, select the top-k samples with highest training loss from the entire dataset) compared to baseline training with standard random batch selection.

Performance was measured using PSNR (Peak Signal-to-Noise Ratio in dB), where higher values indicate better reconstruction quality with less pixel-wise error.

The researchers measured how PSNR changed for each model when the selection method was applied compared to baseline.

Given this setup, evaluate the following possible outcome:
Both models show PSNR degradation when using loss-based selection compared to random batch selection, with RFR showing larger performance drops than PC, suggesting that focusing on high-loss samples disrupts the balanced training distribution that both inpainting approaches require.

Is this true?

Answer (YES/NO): NO